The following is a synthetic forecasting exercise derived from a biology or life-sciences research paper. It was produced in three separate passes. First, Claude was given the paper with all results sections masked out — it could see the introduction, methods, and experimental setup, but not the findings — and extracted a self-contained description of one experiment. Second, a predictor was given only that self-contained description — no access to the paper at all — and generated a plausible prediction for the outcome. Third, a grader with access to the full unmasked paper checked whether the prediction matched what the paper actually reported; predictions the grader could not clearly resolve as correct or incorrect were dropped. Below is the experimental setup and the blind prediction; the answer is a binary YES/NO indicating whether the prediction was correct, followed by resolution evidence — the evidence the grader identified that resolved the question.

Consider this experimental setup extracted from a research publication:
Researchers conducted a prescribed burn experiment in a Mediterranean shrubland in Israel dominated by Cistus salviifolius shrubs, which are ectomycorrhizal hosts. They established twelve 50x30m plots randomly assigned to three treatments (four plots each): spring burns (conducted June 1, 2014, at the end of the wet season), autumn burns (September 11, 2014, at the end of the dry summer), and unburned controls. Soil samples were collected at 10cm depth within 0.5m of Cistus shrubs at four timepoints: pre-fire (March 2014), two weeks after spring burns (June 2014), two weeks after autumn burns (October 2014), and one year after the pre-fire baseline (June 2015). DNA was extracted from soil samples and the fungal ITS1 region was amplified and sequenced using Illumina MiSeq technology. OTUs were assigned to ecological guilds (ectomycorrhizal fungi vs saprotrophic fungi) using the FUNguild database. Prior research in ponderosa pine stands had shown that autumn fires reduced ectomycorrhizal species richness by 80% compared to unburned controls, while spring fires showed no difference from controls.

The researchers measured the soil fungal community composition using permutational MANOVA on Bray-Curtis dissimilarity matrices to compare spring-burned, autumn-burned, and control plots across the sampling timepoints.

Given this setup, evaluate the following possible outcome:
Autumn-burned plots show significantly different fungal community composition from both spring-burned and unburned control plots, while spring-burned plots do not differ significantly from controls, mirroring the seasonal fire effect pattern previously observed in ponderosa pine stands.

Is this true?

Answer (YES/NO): NO